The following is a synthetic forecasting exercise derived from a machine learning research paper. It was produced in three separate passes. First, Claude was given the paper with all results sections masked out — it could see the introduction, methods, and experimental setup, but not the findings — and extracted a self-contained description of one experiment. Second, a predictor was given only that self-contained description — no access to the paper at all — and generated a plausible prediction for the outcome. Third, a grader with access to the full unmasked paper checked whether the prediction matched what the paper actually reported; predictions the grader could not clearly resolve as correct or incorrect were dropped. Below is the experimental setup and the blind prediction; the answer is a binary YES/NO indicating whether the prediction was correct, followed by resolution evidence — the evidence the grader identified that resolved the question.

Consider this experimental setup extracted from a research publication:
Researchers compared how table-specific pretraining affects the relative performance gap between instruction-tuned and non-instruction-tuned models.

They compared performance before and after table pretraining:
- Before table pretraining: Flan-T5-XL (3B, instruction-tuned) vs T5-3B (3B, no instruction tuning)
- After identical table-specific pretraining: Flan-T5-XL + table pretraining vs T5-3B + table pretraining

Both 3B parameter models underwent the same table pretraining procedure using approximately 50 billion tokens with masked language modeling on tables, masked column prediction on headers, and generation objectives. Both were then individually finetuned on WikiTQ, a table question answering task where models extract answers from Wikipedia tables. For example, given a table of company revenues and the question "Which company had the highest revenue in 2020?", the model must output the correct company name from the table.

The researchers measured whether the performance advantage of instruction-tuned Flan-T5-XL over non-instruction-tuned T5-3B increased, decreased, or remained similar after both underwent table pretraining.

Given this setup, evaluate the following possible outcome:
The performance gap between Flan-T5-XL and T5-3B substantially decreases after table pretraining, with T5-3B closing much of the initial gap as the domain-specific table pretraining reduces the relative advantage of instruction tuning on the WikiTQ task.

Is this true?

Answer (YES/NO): NO